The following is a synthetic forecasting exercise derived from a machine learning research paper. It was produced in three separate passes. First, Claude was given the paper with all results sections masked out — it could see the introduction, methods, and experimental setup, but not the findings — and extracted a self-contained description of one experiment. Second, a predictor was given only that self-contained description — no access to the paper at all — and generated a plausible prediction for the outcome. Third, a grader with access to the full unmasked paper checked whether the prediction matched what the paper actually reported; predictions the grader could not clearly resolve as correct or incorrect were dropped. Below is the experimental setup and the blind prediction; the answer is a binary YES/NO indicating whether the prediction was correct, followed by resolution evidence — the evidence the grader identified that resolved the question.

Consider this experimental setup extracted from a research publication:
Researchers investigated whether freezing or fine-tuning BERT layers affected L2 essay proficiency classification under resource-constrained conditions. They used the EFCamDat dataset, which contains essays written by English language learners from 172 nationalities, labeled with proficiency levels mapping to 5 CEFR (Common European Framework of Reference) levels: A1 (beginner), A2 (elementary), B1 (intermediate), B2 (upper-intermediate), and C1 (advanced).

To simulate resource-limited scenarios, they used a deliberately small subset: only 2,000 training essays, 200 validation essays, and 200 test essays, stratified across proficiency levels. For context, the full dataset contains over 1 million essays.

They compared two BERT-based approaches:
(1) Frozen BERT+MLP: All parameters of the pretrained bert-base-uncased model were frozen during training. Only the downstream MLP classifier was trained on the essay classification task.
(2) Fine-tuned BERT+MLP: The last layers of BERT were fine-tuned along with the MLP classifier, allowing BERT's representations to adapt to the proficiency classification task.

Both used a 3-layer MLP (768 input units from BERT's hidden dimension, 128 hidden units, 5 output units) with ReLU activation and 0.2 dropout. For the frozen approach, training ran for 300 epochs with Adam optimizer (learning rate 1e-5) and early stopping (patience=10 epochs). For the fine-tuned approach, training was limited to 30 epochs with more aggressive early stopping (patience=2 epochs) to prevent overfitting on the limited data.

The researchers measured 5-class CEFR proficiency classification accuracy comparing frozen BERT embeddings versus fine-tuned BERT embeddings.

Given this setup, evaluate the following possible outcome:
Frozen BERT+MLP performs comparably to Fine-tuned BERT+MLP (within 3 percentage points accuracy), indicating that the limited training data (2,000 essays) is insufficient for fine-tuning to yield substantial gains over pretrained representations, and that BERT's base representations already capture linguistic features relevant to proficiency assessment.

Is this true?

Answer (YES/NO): YES